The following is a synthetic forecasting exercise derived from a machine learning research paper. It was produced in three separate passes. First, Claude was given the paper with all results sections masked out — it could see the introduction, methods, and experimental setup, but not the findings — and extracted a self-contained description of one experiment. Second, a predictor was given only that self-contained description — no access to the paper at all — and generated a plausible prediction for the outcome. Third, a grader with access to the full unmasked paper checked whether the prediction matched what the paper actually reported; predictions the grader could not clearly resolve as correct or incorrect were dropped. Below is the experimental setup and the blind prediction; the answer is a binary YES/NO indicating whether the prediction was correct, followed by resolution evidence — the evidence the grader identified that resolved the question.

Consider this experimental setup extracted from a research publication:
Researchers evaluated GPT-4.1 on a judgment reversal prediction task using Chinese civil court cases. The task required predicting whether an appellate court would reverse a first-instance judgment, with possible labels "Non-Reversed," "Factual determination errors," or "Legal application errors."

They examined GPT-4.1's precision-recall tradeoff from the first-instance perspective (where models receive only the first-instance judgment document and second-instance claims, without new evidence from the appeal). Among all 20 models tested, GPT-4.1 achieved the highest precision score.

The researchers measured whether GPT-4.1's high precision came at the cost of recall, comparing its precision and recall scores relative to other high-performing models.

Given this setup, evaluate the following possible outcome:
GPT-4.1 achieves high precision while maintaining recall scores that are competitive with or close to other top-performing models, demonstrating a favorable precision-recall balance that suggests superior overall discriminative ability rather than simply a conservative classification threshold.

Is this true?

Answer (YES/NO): NO